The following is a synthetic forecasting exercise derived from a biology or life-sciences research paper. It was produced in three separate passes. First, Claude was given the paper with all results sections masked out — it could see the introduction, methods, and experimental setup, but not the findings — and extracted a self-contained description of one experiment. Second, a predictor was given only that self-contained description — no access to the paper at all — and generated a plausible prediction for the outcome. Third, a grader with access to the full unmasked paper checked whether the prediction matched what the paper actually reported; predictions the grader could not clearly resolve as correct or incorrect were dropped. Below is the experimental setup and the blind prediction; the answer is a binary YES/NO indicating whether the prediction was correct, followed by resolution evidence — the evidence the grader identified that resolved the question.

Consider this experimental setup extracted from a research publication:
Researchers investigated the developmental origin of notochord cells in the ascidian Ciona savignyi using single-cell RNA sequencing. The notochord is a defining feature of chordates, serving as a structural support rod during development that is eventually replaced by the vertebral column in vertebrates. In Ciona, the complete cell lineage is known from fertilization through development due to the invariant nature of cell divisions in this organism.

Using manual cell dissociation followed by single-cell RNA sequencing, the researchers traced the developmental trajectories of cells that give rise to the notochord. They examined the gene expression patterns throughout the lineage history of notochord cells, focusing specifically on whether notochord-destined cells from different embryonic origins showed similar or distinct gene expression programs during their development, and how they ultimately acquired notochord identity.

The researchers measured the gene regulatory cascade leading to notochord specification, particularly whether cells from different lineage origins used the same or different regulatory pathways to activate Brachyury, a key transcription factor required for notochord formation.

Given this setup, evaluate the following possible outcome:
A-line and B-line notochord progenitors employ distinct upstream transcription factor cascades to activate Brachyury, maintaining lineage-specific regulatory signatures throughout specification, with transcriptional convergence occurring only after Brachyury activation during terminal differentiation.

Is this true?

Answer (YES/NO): NO